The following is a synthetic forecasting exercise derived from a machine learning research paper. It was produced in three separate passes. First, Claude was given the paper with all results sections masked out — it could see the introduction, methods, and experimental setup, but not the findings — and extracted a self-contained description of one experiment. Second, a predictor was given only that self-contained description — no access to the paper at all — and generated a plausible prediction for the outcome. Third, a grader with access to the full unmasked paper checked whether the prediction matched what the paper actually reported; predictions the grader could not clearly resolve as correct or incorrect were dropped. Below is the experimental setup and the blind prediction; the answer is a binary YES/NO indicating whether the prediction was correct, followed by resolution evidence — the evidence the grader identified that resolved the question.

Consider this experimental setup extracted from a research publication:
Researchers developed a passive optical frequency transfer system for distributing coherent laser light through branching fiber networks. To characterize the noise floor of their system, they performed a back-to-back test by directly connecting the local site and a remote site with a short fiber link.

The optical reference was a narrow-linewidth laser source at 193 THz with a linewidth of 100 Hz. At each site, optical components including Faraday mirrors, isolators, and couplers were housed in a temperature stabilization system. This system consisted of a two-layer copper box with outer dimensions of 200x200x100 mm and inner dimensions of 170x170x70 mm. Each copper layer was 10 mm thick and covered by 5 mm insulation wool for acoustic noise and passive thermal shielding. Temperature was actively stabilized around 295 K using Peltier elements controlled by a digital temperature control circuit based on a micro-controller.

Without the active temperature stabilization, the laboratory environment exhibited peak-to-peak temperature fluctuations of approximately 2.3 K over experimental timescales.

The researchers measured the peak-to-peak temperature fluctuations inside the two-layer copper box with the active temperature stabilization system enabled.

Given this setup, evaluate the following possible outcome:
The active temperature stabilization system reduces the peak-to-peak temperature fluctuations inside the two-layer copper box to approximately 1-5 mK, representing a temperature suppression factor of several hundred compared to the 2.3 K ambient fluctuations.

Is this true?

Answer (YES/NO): NO